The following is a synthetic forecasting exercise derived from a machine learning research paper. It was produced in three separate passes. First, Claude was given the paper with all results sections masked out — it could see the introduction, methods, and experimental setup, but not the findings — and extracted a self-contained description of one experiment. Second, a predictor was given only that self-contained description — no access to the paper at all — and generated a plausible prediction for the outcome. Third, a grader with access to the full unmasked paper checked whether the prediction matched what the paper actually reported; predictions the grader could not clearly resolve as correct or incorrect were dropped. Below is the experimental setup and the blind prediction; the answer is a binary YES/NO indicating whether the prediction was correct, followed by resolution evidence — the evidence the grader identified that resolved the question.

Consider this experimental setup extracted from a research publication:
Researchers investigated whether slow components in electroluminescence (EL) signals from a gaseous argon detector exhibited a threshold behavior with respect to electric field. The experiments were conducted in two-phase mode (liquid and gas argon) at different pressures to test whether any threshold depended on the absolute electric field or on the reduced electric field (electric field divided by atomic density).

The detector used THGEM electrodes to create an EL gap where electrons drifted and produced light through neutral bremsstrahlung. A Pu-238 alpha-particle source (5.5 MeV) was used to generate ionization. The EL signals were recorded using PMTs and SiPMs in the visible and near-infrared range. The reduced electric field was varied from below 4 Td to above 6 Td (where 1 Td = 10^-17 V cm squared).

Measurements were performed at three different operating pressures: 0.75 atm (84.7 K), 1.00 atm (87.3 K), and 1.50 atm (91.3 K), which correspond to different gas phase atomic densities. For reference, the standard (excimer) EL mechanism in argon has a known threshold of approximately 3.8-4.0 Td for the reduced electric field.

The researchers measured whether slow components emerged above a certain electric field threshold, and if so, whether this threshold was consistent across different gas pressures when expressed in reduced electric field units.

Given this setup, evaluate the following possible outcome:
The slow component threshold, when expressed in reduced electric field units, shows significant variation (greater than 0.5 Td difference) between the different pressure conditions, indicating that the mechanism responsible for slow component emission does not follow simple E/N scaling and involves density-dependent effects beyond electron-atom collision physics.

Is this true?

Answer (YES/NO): NO